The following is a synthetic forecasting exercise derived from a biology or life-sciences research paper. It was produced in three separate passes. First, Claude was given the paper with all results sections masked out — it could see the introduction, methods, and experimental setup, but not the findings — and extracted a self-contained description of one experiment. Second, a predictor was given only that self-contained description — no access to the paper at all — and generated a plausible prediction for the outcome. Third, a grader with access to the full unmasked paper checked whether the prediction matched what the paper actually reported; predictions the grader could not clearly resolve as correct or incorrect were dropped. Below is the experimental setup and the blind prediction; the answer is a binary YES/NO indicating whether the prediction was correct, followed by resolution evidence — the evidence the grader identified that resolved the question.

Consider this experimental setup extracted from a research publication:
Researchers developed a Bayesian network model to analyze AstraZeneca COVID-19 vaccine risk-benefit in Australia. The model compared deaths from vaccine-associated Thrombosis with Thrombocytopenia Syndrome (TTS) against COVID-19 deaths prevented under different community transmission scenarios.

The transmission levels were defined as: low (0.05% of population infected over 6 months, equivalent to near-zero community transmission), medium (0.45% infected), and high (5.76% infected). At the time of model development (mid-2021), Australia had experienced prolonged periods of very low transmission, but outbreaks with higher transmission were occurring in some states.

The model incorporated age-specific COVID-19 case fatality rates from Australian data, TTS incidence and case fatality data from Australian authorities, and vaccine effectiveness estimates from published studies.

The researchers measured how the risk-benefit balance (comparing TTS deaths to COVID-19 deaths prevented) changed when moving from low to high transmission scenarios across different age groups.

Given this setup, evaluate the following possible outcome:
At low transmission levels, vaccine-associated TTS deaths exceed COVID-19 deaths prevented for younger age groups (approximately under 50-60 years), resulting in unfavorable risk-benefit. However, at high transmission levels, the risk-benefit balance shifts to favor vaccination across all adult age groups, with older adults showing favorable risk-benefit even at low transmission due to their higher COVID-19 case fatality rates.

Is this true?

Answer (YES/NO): YES